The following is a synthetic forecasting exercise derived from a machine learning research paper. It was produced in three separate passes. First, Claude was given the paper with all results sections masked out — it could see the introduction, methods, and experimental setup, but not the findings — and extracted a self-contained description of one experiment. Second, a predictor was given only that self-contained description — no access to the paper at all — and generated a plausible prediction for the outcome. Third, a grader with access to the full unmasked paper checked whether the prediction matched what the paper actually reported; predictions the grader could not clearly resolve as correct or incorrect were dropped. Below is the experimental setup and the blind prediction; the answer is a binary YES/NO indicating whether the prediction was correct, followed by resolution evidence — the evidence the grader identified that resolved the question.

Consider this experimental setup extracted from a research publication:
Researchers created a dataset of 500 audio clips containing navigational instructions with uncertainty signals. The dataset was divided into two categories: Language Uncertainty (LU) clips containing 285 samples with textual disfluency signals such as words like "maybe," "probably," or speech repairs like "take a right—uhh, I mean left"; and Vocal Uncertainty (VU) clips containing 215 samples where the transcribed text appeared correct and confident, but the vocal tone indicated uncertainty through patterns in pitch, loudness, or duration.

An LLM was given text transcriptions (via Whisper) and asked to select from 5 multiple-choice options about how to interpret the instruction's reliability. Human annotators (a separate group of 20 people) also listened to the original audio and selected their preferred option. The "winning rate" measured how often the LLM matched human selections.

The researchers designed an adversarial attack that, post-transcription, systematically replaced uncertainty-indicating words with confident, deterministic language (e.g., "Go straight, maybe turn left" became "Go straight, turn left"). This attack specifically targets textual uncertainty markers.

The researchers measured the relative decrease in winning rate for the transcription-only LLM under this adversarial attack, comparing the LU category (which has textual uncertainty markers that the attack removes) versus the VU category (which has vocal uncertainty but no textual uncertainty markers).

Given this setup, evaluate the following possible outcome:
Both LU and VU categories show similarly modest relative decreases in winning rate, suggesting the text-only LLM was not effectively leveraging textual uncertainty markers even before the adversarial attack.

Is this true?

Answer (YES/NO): NO